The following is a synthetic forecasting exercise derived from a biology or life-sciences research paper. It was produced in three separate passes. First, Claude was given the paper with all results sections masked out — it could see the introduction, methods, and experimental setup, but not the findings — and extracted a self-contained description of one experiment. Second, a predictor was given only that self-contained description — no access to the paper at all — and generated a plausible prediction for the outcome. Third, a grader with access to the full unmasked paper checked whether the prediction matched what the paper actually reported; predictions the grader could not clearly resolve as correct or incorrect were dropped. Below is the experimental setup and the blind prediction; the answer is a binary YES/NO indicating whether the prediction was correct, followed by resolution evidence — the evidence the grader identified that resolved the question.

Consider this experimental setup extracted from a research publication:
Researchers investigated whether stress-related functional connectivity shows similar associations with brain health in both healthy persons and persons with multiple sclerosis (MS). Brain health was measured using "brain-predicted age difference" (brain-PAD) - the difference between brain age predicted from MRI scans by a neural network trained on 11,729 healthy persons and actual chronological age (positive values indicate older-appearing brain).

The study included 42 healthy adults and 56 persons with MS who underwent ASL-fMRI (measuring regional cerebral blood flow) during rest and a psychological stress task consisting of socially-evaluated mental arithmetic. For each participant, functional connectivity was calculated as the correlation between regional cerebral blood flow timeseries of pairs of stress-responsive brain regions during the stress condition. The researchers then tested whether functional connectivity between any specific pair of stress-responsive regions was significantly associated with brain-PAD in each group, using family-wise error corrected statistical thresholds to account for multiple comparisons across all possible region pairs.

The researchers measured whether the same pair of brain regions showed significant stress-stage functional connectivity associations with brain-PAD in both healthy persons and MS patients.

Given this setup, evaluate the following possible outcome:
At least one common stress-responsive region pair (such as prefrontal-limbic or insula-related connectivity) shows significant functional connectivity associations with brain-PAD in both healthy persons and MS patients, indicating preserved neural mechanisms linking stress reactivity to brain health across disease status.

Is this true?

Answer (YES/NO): YES